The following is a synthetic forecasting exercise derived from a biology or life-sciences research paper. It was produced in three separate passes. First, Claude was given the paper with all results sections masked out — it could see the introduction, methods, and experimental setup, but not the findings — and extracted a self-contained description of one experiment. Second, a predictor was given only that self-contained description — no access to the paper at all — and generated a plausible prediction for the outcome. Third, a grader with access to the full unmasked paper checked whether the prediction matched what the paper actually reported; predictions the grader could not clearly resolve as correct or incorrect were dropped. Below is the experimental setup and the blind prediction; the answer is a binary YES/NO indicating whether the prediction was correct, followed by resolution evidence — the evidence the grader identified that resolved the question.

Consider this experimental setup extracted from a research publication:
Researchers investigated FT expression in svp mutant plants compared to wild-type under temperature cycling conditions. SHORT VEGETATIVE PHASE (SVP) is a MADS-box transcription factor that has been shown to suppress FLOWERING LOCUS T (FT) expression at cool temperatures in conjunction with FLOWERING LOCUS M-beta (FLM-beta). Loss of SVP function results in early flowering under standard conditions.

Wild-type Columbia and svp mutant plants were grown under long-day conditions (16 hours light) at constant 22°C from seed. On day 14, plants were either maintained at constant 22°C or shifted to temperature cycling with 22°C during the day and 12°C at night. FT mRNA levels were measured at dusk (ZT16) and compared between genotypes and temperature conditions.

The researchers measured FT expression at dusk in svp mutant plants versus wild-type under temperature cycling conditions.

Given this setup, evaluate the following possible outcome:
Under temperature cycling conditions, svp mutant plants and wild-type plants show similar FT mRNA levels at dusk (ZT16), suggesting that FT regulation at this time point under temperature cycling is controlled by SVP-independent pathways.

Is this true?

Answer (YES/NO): NO